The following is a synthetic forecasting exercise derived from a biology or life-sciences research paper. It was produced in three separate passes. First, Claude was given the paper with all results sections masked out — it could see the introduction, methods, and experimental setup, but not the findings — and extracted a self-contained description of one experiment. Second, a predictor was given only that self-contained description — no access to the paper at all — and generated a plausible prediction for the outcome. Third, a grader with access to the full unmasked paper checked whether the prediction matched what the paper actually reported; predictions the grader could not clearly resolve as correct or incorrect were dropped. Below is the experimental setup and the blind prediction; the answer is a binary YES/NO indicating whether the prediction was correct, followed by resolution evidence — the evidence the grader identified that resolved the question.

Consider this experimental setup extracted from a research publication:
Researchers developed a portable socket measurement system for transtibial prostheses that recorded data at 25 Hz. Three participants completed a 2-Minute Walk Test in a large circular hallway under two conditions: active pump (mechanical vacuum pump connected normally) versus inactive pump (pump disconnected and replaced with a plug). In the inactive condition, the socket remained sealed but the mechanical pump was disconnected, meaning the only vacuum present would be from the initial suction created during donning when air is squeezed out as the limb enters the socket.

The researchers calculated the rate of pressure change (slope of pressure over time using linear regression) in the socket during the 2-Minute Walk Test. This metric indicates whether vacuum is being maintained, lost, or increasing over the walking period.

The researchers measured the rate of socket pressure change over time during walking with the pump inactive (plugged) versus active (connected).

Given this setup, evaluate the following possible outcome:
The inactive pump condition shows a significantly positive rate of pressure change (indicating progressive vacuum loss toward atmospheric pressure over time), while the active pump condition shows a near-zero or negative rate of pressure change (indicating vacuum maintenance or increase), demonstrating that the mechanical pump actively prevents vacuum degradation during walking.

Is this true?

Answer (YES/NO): NO